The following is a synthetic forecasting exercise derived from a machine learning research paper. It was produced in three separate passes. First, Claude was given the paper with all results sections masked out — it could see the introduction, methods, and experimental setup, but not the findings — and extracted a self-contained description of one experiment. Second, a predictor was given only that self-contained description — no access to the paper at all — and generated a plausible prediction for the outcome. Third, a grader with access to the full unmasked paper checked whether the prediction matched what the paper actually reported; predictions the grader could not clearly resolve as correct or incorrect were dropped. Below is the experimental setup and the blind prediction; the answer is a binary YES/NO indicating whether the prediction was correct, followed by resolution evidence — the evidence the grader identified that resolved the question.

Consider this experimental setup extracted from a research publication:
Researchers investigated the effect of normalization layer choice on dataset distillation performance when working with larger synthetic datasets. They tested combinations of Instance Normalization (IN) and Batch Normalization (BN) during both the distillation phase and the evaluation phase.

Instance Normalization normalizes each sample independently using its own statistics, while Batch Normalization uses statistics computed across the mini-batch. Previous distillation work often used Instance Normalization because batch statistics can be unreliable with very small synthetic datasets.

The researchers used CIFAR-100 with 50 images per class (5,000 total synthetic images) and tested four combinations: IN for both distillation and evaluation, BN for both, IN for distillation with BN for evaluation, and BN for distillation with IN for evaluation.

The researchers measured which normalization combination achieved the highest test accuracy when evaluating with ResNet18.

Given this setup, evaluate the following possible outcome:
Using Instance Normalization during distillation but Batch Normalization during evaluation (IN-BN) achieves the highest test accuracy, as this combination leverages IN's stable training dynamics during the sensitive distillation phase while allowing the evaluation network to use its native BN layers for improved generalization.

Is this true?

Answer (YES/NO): NO